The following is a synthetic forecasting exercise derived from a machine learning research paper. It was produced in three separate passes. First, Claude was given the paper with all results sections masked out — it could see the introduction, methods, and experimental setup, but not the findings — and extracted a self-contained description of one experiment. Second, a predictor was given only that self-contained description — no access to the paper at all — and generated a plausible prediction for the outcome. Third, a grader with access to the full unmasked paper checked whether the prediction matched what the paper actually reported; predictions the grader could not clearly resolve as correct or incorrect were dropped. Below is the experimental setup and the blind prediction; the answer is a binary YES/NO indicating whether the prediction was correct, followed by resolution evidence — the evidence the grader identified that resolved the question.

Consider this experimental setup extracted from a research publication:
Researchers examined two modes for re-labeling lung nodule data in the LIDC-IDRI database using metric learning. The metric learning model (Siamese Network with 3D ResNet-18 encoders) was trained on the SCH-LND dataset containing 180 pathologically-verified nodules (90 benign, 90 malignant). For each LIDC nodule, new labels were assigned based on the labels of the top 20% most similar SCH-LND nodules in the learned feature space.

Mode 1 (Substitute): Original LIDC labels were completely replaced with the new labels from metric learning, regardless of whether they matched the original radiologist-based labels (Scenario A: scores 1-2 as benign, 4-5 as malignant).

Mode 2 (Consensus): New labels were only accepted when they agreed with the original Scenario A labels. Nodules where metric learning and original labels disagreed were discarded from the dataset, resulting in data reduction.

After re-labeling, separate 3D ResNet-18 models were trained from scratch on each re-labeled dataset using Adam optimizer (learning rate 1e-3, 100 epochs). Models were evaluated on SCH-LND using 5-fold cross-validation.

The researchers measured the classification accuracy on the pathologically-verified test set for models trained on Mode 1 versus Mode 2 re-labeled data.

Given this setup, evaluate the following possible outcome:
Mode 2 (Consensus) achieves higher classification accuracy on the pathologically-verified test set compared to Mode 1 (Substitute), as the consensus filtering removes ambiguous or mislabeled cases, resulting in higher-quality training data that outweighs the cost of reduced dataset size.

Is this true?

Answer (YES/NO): NO